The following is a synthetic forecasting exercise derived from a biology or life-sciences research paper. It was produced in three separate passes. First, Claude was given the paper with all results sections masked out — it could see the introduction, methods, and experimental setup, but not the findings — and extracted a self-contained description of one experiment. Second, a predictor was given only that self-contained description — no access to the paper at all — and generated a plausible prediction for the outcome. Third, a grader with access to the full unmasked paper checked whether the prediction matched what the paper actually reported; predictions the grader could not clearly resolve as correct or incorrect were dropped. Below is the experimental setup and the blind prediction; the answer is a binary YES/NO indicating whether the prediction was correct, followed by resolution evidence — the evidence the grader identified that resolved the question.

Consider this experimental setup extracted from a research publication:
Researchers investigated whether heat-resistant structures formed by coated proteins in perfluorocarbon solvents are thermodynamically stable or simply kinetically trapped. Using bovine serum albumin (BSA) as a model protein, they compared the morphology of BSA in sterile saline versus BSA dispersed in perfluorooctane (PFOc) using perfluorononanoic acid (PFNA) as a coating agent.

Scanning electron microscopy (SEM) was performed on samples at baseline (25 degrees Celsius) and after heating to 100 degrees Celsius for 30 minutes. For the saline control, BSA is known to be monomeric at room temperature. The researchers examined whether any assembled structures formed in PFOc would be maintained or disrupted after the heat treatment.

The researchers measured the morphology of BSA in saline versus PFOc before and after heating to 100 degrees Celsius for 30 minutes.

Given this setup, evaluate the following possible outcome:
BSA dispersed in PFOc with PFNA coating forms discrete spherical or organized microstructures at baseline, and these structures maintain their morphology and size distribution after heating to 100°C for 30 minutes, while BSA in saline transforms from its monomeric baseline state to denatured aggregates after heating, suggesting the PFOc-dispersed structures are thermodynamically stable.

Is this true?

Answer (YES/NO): YES